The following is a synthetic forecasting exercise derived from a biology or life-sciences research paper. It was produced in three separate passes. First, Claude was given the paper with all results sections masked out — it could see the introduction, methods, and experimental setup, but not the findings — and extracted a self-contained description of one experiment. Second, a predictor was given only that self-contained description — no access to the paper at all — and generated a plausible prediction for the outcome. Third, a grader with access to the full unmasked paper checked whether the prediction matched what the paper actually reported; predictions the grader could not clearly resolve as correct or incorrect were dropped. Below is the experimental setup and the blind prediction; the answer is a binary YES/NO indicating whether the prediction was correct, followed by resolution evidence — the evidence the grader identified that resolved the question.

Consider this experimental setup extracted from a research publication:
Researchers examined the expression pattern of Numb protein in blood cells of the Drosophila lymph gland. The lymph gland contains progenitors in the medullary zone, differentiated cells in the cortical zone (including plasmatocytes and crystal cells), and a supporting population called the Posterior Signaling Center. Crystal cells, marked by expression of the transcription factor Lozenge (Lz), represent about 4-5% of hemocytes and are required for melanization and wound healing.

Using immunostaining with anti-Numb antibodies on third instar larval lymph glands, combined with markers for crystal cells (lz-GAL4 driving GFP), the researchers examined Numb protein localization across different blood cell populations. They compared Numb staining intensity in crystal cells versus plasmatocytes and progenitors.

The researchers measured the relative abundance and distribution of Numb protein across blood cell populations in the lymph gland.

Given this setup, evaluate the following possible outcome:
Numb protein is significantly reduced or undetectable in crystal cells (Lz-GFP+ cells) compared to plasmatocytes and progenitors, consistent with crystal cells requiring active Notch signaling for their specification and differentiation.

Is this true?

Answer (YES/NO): NO